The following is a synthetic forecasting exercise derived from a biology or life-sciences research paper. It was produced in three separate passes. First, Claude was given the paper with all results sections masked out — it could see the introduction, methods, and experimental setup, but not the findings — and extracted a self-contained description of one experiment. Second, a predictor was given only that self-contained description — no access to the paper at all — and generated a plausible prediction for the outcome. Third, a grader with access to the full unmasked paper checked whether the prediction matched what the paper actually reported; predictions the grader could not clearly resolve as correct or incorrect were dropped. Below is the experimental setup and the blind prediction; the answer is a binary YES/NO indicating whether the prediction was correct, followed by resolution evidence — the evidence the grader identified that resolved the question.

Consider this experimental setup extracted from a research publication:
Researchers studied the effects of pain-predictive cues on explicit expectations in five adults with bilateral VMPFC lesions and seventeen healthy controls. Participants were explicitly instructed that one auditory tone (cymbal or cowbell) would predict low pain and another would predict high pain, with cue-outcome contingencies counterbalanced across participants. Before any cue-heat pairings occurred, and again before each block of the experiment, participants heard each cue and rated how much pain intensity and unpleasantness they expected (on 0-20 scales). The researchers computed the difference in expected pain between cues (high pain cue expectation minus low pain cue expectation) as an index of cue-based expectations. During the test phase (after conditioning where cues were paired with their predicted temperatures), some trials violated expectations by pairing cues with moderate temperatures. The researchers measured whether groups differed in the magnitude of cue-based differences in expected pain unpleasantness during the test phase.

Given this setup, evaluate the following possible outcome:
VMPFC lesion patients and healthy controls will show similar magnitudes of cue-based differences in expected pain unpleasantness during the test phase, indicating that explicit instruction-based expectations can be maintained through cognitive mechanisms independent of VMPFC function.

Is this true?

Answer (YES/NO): NO